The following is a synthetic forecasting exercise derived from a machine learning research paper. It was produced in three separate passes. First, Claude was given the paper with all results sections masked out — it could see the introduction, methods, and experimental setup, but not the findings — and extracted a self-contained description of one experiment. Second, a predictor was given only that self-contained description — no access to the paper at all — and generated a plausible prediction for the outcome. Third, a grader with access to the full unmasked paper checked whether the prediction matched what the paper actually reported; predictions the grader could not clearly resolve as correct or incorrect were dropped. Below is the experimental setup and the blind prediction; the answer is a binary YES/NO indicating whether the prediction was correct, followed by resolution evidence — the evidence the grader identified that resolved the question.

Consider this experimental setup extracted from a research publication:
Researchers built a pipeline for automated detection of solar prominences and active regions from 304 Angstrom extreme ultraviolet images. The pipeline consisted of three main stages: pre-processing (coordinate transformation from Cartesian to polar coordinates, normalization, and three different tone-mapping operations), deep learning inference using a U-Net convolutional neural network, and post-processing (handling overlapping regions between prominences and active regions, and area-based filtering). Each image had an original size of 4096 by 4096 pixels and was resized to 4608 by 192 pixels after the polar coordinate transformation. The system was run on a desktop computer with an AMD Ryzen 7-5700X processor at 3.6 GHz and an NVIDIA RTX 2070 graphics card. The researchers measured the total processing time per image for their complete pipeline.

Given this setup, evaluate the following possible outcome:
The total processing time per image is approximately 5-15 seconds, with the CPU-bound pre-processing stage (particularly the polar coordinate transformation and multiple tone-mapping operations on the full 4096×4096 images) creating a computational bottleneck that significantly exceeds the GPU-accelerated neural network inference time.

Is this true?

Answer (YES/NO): NO